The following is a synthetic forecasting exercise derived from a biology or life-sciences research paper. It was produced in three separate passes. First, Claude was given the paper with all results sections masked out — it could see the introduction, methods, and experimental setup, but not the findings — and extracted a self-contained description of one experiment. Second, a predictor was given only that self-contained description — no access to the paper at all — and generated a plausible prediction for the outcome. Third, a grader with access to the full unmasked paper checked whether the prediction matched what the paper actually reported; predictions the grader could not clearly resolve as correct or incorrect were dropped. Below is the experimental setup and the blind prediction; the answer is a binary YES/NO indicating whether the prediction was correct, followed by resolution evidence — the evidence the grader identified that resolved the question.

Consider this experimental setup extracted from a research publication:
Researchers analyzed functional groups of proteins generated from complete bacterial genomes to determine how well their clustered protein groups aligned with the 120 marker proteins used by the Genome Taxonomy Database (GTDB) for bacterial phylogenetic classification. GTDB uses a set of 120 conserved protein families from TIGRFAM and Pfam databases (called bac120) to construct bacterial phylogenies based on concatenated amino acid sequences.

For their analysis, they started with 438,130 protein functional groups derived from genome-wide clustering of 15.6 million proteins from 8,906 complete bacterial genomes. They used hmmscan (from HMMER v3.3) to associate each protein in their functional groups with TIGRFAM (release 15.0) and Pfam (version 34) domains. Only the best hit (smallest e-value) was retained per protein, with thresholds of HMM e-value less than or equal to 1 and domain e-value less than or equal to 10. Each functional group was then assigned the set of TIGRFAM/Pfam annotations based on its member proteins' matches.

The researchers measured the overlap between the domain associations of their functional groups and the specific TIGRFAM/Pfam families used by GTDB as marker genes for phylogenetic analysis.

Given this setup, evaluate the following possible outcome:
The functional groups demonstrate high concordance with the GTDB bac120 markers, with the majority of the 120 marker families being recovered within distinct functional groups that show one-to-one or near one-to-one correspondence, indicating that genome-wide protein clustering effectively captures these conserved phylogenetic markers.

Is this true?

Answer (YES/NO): NO